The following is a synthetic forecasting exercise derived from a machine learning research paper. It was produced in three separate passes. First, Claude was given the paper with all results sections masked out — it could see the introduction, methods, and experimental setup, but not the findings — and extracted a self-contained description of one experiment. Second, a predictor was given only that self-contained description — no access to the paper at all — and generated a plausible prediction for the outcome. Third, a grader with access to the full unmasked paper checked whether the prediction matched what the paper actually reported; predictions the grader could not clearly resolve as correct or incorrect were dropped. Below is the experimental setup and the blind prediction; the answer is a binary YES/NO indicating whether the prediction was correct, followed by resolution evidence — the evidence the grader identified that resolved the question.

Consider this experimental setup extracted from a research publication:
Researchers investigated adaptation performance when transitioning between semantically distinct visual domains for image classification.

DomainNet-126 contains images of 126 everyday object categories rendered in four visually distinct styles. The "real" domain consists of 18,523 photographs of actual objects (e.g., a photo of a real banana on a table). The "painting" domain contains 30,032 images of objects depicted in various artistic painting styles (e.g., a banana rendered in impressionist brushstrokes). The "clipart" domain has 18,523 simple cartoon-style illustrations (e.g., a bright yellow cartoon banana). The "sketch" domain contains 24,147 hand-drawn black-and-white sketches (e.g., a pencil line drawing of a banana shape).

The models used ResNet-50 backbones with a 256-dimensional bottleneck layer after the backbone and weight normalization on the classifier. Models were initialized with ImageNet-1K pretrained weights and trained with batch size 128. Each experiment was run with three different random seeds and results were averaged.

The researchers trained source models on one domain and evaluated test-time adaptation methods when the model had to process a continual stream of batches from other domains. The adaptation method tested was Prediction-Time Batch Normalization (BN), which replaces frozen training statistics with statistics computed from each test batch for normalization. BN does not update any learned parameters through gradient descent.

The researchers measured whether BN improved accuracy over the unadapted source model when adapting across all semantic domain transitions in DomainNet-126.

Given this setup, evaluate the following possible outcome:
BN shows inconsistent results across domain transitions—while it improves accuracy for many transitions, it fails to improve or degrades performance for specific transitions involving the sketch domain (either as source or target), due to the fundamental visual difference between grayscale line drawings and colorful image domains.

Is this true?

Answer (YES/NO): NO